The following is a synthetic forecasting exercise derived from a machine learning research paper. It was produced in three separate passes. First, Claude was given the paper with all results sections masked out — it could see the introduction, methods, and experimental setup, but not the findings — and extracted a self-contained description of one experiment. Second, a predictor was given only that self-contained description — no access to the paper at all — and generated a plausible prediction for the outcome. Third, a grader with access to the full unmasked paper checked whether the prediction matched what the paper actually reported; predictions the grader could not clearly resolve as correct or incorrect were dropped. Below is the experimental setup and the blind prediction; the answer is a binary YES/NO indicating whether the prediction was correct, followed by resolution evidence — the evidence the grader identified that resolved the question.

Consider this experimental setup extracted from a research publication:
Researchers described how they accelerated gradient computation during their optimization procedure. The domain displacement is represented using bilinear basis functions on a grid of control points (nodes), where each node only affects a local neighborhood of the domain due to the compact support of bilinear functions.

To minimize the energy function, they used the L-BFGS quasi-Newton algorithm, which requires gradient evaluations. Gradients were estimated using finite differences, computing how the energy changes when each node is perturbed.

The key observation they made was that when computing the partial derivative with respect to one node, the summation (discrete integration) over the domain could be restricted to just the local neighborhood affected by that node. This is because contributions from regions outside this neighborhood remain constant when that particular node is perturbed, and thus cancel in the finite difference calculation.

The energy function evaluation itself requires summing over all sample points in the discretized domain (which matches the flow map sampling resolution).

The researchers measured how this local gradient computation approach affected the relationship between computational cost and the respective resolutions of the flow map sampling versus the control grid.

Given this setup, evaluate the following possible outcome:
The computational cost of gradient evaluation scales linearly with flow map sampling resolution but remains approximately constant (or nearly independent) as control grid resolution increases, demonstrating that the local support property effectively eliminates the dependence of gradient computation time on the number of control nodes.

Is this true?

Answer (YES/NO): NO